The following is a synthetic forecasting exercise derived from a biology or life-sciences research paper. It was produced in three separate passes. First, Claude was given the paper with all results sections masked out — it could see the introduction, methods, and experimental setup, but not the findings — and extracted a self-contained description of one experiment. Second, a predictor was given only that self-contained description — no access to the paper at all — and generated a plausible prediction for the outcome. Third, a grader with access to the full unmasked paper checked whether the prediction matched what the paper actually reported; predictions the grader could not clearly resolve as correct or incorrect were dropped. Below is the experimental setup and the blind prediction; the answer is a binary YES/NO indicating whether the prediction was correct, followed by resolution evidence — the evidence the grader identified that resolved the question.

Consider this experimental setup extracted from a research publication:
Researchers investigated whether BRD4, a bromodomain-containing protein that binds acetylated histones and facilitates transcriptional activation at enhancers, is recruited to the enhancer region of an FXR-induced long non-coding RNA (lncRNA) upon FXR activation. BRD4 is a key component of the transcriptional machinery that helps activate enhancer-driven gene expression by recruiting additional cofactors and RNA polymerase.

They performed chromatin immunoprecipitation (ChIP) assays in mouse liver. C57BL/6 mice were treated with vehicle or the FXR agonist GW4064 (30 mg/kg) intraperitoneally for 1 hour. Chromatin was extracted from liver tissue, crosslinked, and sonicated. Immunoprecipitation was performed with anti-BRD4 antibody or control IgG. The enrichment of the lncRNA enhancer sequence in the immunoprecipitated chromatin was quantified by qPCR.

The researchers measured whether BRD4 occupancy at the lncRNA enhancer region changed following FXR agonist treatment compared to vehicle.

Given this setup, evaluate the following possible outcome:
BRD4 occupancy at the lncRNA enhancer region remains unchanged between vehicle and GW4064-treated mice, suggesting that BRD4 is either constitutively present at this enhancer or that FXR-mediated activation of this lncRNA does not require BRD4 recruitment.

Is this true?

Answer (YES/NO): NO